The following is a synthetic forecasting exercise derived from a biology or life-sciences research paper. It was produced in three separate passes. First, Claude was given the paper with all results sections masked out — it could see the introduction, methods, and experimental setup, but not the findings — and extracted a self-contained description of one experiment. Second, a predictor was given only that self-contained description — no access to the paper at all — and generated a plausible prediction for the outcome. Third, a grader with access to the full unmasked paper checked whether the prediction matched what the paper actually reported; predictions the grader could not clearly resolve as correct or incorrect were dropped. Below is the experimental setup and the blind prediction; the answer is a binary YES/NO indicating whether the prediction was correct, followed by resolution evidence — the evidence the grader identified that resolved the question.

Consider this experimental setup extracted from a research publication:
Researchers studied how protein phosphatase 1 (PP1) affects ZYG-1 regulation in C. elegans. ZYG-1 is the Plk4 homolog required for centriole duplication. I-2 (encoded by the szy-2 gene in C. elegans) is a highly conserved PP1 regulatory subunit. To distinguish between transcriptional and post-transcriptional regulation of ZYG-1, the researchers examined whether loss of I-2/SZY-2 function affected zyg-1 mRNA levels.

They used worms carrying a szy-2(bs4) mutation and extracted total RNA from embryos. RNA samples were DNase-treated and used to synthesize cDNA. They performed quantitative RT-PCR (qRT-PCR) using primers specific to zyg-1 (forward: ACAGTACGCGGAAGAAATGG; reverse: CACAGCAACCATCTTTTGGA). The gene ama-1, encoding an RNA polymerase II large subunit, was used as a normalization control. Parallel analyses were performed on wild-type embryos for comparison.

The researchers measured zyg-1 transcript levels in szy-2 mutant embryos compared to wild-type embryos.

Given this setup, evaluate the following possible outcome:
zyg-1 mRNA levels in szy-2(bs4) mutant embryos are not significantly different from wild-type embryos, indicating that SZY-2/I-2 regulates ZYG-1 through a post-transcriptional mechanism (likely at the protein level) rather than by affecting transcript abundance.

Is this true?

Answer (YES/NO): YES